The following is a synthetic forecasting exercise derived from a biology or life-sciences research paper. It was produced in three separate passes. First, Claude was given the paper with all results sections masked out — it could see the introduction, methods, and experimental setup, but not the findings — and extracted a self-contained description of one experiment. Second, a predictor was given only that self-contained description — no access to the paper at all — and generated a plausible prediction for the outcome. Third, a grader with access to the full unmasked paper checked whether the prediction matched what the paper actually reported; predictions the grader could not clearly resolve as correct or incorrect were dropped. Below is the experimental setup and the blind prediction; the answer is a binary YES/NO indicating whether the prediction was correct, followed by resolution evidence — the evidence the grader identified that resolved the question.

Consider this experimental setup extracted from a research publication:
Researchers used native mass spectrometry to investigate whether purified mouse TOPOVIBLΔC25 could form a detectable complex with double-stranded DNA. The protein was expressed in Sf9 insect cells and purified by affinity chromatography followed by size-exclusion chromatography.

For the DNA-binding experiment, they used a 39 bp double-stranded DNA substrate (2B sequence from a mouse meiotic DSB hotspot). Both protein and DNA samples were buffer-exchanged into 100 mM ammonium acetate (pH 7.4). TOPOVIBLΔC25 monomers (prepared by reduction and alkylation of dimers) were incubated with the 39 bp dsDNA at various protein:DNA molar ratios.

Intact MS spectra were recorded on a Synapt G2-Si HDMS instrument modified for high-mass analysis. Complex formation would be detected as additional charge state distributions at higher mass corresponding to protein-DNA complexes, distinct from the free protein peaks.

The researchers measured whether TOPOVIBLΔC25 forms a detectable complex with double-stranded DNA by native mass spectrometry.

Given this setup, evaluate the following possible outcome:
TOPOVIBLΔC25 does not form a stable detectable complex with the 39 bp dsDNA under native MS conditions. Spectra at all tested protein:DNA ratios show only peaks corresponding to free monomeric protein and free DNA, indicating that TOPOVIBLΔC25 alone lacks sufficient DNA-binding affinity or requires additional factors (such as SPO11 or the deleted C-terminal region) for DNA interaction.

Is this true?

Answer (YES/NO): NO